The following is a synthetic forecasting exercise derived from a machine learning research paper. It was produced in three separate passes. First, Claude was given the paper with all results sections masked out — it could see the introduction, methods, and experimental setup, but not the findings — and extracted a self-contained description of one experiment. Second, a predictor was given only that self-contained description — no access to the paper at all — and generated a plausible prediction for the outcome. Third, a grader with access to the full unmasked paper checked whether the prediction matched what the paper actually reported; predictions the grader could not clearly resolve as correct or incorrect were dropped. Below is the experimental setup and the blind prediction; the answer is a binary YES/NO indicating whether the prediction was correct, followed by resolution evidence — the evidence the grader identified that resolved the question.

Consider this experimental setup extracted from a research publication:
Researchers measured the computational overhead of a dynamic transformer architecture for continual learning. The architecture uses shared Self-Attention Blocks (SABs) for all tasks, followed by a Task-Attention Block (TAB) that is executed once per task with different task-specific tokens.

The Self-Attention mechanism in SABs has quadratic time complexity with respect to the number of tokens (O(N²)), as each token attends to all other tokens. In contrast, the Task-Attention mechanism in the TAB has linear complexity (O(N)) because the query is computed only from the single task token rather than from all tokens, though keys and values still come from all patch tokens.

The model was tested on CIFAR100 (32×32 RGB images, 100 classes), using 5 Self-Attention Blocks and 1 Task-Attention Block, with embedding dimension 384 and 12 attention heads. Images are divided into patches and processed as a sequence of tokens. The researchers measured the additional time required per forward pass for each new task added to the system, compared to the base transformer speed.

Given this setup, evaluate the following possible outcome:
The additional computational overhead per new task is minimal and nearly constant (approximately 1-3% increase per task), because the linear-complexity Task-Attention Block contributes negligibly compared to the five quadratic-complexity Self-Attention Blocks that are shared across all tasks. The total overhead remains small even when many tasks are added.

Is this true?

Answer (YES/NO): YES